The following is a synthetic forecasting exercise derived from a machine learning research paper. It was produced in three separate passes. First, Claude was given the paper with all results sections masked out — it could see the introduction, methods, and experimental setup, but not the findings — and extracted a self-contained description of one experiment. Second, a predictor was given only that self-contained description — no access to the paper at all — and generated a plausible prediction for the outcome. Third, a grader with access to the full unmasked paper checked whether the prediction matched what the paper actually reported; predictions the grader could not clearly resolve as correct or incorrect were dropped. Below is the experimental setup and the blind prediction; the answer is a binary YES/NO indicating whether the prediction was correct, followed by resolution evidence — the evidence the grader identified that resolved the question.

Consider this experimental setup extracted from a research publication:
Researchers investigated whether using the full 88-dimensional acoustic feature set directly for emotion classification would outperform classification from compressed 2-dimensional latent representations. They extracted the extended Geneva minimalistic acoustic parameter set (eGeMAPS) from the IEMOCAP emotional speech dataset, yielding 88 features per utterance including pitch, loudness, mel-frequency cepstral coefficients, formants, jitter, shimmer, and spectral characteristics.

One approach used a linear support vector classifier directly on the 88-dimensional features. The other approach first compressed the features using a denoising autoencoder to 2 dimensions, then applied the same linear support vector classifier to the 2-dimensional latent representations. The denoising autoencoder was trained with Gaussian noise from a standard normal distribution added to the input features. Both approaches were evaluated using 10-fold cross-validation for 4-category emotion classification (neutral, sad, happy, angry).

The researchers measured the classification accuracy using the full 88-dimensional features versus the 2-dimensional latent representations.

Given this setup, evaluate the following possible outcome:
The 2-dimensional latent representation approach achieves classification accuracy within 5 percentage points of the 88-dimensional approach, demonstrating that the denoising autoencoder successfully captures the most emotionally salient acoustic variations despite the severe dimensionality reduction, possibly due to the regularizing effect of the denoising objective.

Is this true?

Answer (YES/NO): NO